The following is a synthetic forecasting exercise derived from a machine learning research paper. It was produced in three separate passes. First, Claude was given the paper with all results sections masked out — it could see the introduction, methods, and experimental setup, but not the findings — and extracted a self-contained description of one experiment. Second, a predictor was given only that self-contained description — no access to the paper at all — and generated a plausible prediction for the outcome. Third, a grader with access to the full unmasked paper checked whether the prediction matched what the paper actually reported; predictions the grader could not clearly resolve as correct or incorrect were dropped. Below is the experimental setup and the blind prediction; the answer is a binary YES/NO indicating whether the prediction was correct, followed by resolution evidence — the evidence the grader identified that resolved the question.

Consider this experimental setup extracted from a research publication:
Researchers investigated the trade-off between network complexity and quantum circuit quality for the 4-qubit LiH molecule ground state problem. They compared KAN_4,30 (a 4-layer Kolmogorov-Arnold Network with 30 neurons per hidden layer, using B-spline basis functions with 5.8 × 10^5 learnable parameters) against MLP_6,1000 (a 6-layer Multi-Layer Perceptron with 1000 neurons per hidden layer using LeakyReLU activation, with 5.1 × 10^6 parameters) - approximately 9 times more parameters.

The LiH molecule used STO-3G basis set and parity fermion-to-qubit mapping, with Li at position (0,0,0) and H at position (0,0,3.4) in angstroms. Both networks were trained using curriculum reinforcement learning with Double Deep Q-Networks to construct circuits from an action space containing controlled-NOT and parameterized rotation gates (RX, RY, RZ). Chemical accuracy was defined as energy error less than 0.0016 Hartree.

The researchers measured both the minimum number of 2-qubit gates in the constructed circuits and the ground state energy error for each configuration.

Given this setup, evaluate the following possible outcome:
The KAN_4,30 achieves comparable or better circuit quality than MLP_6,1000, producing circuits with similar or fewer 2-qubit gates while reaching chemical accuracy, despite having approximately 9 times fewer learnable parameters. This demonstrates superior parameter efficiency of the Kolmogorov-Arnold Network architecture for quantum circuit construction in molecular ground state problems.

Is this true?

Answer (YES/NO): NO